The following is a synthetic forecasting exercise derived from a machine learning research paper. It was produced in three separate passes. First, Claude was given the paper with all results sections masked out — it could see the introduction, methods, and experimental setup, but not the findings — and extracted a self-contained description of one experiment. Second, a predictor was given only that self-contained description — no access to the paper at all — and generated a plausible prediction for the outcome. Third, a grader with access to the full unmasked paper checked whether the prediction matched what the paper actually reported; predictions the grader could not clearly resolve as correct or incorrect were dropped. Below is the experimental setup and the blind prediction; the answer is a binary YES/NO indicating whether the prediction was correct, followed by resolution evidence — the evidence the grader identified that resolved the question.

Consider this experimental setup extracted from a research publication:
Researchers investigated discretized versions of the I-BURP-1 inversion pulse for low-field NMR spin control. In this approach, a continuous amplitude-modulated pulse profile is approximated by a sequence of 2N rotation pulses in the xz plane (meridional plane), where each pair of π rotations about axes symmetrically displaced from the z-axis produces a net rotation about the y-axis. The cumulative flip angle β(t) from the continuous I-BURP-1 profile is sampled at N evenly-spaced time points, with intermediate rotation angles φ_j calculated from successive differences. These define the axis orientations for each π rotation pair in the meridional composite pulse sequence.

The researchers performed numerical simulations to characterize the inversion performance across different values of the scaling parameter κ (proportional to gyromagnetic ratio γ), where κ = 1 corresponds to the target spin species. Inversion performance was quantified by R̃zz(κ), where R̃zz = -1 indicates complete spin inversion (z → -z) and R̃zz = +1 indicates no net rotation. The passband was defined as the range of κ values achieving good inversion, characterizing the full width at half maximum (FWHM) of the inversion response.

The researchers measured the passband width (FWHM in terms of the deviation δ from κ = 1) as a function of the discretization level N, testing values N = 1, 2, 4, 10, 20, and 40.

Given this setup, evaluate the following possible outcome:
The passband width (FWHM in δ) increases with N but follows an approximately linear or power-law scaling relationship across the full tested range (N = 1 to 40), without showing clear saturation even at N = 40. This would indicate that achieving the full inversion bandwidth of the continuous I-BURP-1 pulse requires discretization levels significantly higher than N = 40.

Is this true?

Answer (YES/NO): NO